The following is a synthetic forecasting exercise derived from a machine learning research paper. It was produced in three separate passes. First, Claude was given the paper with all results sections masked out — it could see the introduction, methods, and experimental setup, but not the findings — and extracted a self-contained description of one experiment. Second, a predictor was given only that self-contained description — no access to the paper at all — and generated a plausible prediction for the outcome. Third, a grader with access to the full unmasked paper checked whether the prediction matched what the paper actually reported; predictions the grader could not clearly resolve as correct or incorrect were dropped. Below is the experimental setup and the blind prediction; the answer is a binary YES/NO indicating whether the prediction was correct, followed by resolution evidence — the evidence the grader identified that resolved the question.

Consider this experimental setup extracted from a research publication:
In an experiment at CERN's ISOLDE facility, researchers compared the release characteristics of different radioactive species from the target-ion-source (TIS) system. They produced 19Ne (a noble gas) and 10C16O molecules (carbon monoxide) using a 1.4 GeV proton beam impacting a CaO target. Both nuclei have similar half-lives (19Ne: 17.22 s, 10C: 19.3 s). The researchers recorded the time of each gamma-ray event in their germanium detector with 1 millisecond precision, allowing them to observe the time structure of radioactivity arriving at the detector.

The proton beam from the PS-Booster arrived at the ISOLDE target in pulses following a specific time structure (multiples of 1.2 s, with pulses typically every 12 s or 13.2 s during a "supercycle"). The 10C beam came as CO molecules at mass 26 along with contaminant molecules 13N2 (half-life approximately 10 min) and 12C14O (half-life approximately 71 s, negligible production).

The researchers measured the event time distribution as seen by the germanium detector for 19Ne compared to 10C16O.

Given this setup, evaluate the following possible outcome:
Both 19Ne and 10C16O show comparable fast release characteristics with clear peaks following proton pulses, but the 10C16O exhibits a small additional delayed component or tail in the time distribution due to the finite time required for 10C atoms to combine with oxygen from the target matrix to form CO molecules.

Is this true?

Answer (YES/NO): NO